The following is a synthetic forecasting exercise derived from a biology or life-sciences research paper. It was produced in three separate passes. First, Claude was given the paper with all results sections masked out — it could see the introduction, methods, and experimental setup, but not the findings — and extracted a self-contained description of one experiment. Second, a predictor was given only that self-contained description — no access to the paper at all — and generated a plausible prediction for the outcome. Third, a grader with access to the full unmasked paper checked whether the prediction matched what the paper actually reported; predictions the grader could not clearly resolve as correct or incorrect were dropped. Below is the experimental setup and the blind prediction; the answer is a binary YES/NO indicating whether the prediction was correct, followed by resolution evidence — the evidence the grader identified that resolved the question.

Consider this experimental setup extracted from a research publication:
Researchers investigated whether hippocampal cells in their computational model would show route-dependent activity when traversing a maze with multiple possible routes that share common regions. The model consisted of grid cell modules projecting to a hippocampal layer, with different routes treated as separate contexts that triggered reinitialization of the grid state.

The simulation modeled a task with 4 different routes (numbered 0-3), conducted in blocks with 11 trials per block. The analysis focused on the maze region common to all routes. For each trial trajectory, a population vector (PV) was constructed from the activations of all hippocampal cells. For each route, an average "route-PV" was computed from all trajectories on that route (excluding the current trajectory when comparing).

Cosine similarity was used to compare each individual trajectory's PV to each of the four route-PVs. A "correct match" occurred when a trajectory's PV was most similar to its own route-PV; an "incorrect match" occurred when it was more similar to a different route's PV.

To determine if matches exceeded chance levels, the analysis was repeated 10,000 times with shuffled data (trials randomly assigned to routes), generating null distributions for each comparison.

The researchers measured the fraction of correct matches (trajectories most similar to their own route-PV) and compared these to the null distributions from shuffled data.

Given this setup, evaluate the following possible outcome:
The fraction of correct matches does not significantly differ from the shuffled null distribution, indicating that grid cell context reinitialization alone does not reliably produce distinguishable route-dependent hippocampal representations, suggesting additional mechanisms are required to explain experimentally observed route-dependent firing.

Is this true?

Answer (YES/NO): NO